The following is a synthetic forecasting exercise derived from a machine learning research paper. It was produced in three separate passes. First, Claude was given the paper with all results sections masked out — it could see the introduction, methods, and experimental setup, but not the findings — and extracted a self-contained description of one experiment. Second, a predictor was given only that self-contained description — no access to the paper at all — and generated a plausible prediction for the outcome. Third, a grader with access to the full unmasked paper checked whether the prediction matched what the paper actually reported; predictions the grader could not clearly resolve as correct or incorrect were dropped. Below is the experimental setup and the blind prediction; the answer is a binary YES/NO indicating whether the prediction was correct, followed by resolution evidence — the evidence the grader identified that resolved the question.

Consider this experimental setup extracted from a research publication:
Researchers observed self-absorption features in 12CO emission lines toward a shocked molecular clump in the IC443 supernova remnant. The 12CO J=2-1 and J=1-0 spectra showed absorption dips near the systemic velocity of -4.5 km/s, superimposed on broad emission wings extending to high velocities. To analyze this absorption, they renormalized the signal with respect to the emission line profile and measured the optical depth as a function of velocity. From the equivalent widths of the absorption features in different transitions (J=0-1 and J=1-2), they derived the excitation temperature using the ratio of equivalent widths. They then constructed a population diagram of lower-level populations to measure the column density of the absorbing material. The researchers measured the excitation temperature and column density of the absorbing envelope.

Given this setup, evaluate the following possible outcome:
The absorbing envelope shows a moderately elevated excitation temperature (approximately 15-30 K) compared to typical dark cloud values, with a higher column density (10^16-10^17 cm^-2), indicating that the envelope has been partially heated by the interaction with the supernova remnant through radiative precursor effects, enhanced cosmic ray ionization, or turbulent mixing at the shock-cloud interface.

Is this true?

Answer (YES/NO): YES